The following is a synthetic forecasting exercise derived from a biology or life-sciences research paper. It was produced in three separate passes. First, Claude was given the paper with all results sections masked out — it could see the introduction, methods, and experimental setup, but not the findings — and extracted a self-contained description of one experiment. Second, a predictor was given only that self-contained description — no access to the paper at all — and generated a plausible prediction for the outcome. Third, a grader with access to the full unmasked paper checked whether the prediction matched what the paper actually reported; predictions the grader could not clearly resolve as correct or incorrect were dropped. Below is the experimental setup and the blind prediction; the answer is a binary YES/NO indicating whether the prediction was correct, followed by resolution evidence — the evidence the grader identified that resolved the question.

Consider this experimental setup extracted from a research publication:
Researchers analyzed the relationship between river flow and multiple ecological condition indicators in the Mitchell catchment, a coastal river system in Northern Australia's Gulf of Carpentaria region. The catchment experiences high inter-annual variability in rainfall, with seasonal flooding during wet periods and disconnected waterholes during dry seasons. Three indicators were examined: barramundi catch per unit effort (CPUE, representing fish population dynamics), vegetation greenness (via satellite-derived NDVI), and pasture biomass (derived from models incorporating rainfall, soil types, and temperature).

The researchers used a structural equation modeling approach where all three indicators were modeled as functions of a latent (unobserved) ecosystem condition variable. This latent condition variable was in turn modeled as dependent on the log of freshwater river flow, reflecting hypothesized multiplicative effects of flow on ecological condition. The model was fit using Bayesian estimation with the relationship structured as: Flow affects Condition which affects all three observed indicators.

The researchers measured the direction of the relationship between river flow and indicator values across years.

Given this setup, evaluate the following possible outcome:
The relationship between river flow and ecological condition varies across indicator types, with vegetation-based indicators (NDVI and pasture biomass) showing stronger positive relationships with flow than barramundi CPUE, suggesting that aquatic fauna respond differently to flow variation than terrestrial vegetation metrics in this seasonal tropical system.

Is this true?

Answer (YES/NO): NO